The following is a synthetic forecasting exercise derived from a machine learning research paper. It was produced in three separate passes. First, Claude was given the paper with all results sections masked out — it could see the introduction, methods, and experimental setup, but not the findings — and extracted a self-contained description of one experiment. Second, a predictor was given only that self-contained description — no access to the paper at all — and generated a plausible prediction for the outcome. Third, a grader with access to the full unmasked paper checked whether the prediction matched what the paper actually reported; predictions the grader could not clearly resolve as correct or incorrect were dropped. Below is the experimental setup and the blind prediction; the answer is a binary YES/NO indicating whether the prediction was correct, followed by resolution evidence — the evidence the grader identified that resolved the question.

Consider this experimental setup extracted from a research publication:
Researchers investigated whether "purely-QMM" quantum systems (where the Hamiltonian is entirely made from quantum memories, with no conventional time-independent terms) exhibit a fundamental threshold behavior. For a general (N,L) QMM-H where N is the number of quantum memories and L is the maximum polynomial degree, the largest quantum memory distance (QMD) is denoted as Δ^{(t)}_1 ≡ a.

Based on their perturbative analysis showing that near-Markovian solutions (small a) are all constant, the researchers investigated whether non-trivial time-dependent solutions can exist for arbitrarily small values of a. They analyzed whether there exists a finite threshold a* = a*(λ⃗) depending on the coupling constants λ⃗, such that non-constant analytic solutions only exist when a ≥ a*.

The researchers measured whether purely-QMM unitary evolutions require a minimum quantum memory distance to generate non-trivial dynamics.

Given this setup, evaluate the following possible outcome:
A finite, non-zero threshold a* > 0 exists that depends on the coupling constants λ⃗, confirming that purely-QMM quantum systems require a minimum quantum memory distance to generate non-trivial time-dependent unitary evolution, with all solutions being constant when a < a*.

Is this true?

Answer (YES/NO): YES